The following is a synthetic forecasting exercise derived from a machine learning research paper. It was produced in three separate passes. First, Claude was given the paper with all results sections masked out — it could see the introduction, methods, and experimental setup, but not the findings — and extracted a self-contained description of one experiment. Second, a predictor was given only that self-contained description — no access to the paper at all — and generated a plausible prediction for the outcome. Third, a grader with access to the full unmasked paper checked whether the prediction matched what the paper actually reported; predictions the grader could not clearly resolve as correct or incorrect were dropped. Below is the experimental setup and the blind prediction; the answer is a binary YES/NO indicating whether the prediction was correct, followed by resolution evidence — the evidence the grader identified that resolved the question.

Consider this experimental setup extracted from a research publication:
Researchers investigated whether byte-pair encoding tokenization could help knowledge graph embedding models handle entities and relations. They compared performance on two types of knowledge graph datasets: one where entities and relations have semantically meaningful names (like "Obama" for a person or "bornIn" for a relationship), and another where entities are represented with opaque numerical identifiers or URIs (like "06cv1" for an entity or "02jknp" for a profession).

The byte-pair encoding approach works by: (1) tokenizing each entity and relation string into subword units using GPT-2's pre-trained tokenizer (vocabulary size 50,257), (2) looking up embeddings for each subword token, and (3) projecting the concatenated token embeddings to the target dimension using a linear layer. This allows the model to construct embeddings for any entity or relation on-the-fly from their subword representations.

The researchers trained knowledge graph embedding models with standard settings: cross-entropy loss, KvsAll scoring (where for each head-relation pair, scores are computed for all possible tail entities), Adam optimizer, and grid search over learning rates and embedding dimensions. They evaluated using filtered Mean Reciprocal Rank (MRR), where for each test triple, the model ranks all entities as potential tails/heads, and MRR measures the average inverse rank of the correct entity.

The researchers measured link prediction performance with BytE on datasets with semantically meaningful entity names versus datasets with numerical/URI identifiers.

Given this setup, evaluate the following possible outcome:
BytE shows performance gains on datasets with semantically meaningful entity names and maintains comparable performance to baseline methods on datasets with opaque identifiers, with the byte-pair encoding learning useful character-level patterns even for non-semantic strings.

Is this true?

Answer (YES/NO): NO